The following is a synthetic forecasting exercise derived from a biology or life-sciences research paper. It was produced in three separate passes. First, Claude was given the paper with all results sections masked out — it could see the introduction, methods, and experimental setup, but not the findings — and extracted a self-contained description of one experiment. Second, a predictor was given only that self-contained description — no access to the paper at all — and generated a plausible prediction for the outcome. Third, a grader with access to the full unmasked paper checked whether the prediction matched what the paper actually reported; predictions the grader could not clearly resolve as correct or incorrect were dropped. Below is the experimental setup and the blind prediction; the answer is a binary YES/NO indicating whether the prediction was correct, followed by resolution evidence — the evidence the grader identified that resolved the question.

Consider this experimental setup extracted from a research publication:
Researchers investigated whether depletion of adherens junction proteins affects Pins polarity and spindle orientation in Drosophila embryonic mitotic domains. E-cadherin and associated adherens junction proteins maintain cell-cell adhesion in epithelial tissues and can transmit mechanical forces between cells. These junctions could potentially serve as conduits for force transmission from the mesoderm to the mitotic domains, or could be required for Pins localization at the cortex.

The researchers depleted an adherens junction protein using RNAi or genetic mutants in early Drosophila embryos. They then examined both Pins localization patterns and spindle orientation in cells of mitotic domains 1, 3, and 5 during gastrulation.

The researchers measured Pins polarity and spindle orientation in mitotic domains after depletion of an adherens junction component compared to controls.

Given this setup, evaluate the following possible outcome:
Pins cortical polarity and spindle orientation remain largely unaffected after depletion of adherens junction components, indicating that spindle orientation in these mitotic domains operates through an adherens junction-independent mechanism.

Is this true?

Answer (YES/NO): NO